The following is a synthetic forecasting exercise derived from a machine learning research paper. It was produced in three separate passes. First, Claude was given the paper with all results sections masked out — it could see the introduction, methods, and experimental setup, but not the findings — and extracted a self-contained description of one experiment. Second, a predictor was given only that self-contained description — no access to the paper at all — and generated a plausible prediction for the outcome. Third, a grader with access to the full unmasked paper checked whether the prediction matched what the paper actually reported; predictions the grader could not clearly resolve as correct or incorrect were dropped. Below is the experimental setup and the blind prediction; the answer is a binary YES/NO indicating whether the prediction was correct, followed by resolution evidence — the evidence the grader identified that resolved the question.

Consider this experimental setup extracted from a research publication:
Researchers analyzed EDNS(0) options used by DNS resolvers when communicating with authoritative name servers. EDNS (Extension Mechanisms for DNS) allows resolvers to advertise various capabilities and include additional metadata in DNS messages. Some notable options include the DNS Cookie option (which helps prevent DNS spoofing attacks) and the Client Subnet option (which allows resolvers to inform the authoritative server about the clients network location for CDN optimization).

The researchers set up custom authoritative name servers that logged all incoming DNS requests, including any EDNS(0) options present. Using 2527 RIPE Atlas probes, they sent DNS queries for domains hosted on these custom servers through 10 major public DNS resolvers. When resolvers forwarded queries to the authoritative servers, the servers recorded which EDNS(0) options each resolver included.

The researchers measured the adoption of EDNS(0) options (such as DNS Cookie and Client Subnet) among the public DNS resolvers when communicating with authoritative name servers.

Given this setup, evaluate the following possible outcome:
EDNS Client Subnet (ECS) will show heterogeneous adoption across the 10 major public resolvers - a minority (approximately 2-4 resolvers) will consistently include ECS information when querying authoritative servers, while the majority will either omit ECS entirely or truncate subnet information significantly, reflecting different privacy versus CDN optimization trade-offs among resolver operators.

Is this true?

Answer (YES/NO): NO